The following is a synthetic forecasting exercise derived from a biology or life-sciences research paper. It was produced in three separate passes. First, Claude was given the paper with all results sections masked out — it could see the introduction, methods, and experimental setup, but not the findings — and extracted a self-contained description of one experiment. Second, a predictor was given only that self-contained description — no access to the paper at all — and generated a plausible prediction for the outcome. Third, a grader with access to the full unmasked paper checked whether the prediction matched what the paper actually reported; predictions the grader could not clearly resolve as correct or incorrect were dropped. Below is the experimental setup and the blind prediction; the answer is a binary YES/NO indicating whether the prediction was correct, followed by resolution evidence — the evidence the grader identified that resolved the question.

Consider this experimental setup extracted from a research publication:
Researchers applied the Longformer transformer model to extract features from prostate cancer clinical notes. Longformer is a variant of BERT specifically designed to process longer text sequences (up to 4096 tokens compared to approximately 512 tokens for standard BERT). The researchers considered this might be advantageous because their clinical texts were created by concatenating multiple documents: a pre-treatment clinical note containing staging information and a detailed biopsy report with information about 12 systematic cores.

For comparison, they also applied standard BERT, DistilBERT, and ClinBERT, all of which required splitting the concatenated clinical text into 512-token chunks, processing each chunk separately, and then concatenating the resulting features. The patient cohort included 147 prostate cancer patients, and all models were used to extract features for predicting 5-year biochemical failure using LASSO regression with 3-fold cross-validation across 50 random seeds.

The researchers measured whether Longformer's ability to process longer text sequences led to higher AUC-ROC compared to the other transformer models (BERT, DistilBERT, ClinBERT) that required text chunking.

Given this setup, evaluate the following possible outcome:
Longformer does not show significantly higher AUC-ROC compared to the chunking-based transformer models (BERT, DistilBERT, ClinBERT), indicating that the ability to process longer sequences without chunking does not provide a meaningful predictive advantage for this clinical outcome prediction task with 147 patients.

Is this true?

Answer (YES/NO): NO